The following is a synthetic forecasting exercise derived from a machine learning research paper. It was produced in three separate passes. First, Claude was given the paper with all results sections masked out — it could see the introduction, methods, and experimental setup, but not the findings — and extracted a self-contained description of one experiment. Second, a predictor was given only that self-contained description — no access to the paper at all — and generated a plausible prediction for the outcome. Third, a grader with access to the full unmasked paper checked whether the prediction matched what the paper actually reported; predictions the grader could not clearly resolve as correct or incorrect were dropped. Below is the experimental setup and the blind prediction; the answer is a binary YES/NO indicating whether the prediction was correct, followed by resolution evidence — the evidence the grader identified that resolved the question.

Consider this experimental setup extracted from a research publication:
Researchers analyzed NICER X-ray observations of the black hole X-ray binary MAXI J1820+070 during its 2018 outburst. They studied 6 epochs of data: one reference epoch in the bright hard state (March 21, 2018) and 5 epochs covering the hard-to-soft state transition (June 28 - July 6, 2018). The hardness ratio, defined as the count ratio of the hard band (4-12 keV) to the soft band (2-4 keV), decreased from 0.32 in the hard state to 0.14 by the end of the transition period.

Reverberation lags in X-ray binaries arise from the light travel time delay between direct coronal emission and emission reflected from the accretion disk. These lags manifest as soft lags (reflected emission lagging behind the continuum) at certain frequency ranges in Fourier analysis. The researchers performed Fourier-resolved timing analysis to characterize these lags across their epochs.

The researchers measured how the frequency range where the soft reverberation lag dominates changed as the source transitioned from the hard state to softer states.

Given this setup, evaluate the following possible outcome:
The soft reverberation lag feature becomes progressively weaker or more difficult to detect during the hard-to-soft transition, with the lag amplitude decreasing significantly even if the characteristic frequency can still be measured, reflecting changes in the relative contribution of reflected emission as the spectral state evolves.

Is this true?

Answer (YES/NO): NO